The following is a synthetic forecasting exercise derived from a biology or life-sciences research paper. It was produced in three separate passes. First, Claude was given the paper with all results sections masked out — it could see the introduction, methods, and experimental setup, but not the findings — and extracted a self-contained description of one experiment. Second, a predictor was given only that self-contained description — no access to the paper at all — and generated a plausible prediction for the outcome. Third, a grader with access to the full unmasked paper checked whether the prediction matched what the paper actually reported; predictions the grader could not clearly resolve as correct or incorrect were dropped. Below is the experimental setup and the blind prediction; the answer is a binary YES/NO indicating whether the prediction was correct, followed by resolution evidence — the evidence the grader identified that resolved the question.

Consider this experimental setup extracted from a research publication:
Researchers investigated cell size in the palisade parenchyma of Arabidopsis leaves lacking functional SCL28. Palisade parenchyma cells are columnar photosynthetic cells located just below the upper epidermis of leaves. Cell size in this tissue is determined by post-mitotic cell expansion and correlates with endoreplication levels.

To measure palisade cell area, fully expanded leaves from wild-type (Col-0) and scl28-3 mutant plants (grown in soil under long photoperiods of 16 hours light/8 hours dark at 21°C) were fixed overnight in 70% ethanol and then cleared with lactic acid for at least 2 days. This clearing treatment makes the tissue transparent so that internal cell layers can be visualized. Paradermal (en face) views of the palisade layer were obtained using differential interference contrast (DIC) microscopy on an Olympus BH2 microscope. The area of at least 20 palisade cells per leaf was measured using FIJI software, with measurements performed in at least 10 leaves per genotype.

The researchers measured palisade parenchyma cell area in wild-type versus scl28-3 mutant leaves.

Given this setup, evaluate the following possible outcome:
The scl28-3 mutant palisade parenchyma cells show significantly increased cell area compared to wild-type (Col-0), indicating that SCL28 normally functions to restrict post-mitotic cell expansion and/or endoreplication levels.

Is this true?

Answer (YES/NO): NO